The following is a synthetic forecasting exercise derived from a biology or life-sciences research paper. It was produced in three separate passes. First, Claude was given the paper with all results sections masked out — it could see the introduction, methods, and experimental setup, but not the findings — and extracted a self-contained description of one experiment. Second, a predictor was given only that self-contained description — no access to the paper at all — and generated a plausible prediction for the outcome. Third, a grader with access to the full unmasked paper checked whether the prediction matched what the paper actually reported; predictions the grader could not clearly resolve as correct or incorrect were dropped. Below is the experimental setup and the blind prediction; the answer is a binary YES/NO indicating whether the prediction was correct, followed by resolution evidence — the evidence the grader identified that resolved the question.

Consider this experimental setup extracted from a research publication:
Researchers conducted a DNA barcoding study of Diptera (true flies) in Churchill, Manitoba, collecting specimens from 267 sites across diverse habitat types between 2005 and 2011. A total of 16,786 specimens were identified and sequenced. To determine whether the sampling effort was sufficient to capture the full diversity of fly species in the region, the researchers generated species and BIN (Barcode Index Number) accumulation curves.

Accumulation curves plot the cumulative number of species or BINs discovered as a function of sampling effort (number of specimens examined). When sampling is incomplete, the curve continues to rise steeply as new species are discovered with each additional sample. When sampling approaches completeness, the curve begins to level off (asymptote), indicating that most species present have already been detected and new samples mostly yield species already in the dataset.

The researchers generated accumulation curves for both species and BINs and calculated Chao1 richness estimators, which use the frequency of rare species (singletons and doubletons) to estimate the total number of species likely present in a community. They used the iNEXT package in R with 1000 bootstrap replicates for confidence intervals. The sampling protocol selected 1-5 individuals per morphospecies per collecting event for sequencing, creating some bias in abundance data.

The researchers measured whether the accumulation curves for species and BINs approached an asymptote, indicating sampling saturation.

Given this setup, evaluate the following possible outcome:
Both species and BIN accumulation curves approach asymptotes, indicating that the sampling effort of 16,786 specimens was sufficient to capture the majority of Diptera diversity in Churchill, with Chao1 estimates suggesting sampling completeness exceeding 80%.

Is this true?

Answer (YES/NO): NO